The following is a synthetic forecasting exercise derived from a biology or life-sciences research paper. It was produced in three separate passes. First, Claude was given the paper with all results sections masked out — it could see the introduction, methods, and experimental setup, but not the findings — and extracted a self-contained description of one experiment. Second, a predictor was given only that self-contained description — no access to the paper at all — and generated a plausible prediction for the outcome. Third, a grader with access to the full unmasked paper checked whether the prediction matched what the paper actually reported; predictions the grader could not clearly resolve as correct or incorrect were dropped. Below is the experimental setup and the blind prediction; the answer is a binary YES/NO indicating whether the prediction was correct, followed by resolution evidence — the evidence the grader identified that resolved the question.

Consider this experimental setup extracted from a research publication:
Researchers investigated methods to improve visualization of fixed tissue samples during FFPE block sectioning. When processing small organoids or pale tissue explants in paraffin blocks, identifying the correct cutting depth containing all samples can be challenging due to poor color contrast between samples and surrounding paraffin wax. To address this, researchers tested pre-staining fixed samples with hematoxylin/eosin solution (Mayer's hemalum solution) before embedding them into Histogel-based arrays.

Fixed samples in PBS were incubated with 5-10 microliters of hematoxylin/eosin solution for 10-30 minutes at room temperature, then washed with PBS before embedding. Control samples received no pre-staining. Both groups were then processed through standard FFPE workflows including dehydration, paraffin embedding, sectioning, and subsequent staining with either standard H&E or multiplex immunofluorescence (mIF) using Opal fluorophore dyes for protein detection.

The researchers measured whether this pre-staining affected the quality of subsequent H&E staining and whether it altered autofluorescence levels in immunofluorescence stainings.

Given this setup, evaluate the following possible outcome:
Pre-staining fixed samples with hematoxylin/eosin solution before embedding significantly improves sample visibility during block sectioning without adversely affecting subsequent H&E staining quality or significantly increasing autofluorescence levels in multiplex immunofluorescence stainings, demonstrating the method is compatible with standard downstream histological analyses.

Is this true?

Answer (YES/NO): YES